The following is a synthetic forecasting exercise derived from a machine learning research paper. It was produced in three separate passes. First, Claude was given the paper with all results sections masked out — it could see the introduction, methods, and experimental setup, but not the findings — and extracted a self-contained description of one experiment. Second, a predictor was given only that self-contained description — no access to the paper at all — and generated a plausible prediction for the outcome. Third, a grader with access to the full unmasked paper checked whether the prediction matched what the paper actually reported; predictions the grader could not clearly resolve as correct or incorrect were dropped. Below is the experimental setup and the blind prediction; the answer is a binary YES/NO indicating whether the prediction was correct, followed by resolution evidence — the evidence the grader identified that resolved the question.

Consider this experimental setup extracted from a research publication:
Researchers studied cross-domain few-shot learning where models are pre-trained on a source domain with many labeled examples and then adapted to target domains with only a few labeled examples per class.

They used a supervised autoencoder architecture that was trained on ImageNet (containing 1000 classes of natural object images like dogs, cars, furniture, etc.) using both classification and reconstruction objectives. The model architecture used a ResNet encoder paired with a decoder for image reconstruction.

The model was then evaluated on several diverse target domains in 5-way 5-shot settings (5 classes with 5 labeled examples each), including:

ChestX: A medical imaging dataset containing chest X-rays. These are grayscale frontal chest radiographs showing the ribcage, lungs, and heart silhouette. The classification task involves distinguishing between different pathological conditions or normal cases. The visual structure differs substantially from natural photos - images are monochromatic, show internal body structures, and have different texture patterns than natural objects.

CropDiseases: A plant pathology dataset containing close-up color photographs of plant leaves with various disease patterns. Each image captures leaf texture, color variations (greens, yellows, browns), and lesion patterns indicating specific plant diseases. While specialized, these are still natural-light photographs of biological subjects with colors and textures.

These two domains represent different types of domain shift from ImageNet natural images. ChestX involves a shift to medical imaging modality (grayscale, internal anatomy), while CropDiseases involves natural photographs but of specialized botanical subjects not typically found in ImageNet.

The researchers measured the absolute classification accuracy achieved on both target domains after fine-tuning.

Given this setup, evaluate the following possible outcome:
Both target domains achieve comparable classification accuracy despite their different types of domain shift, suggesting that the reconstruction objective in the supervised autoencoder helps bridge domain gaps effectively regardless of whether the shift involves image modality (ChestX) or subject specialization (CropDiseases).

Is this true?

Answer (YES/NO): NO